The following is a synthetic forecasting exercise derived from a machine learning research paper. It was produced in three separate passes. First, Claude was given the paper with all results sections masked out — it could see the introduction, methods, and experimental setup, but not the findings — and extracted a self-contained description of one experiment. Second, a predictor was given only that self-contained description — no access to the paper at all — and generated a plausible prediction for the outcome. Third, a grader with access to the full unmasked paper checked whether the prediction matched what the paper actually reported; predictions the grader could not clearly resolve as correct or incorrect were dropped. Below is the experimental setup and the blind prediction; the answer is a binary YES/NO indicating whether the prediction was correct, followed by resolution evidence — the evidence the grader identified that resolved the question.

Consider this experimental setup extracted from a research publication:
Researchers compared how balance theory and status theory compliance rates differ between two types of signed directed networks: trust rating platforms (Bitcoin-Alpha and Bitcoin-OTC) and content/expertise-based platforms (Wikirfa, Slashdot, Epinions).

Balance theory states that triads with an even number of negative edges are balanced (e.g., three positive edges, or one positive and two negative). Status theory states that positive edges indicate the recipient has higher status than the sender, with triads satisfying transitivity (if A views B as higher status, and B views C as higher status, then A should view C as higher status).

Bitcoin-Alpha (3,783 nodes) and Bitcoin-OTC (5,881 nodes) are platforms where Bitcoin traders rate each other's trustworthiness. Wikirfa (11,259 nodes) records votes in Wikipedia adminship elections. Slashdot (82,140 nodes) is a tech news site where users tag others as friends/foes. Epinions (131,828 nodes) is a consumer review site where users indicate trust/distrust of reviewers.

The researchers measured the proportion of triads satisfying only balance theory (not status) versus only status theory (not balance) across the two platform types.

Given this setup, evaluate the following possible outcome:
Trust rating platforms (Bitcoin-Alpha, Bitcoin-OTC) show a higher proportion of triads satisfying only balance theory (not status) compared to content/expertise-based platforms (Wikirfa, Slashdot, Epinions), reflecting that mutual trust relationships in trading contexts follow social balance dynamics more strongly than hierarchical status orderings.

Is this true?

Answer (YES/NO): YES